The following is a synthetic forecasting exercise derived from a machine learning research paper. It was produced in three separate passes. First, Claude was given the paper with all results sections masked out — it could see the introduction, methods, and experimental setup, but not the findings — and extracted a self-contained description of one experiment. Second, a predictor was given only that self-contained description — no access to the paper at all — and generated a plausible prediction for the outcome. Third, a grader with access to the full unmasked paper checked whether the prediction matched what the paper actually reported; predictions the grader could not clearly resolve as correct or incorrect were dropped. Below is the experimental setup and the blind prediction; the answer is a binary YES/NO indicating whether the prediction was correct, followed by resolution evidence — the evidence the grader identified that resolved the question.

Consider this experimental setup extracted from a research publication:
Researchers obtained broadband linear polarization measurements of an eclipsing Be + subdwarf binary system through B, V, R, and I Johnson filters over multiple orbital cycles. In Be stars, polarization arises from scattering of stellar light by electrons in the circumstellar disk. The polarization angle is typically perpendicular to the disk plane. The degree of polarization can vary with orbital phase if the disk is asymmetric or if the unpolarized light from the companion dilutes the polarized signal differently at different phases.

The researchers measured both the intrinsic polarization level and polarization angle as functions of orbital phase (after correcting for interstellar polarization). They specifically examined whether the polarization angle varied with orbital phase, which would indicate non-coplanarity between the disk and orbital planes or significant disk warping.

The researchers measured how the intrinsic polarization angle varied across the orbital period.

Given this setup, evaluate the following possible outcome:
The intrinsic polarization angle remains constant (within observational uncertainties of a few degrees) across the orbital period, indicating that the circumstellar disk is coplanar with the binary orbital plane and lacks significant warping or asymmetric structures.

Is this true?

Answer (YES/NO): YES